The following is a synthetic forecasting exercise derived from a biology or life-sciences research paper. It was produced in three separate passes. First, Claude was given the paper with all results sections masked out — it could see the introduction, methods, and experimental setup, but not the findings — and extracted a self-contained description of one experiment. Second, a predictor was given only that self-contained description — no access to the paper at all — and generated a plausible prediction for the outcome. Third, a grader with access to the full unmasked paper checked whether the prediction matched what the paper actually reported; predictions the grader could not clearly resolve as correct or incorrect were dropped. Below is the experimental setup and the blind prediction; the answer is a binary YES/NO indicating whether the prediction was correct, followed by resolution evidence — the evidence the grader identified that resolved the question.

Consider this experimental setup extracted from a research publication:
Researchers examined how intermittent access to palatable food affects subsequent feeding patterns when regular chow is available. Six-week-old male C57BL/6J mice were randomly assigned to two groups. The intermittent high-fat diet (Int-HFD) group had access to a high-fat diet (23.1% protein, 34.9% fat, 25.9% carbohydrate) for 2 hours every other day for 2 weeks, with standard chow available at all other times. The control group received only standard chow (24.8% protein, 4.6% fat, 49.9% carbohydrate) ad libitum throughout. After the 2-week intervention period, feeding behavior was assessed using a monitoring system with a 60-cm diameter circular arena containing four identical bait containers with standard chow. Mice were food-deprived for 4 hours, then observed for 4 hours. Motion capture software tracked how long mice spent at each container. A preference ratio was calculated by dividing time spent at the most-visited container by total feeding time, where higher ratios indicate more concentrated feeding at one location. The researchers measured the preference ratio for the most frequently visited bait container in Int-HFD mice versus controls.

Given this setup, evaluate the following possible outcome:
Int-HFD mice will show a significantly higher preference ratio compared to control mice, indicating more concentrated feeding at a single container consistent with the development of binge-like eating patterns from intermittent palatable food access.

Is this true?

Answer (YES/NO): YES